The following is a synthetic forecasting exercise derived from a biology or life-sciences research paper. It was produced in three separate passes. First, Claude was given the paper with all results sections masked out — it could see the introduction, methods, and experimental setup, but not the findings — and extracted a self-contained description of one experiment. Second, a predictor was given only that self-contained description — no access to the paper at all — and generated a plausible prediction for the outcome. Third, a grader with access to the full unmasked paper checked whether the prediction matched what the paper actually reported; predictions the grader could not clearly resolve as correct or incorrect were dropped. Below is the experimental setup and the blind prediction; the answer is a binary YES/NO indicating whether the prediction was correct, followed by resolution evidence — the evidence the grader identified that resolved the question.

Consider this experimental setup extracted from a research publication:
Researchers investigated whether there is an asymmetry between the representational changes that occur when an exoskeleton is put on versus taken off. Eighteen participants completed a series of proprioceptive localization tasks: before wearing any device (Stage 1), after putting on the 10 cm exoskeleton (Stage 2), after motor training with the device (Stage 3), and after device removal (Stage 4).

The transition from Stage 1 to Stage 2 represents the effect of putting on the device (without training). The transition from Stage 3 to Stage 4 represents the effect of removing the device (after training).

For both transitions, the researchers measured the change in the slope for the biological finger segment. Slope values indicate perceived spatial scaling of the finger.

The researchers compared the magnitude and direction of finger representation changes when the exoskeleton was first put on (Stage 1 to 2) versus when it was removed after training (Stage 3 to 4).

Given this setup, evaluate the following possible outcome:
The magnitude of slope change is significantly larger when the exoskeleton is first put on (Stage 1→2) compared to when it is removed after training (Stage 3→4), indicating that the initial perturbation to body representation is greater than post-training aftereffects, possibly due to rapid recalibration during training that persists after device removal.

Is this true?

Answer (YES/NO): NO